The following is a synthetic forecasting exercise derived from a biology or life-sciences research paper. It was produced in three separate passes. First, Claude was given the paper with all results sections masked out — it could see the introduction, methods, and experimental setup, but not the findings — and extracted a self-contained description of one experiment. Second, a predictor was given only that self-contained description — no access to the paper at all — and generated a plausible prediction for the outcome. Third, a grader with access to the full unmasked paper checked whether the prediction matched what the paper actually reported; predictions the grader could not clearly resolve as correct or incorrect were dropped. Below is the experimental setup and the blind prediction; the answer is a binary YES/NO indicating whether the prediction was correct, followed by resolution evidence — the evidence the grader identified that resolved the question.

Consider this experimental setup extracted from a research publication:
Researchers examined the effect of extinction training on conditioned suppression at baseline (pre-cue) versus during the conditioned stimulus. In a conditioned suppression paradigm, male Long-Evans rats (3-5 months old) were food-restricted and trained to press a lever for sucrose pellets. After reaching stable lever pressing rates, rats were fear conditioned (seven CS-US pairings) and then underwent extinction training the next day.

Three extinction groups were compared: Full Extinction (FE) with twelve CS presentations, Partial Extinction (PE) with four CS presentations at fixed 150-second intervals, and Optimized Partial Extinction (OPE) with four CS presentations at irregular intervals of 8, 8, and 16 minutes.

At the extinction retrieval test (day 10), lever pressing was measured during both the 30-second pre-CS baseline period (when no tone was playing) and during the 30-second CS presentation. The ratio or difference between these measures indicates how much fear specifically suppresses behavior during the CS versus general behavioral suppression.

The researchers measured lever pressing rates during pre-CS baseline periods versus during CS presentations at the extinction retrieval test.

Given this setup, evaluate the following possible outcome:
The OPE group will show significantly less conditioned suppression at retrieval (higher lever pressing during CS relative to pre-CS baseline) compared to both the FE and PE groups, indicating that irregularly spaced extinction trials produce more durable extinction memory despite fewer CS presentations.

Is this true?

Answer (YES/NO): NO